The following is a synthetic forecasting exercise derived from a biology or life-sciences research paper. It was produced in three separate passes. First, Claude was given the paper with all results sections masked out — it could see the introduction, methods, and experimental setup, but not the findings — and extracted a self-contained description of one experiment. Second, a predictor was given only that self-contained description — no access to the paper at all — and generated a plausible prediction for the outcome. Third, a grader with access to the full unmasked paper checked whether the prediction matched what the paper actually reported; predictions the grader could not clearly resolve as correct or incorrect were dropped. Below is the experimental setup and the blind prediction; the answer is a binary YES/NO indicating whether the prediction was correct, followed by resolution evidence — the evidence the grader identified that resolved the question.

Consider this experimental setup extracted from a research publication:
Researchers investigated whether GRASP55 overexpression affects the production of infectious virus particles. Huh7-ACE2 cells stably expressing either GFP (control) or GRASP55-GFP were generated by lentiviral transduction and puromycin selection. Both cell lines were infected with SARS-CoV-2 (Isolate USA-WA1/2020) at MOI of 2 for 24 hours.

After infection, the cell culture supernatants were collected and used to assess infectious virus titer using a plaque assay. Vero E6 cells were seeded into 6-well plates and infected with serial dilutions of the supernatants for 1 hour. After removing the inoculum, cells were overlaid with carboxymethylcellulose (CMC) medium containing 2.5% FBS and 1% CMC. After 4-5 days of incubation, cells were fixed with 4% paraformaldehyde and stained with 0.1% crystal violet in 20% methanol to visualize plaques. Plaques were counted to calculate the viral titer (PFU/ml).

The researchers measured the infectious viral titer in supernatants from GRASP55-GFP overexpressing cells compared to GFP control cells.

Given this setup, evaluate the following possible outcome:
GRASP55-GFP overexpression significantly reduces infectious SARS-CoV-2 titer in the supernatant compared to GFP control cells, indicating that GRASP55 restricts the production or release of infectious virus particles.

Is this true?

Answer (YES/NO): YES